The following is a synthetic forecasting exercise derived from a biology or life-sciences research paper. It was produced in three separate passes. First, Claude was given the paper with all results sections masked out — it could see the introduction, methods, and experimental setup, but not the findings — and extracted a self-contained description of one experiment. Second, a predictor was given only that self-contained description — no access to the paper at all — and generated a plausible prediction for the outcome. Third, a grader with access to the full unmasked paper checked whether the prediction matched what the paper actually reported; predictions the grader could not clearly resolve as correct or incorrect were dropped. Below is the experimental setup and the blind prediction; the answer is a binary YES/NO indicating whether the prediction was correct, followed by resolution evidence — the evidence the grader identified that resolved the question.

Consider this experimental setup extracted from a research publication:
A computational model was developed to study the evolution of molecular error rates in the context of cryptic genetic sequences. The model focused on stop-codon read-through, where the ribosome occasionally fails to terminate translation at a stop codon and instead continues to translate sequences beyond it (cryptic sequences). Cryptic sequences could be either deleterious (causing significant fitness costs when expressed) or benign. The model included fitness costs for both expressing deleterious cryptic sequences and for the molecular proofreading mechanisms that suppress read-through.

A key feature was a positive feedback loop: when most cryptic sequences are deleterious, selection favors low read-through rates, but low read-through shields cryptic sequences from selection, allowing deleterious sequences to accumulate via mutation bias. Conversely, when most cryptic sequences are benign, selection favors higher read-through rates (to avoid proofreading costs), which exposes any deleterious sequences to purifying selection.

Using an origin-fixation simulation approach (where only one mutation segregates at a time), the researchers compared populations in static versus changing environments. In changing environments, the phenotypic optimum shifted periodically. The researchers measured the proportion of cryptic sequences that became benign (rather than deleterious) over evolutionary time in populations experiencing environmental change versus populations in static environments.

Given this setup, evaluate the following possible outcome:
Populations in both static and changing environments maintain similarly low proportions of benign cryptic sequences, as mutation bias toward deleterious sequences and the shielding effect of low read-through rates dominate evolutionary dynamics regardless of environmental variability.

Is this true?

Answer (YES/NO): NO